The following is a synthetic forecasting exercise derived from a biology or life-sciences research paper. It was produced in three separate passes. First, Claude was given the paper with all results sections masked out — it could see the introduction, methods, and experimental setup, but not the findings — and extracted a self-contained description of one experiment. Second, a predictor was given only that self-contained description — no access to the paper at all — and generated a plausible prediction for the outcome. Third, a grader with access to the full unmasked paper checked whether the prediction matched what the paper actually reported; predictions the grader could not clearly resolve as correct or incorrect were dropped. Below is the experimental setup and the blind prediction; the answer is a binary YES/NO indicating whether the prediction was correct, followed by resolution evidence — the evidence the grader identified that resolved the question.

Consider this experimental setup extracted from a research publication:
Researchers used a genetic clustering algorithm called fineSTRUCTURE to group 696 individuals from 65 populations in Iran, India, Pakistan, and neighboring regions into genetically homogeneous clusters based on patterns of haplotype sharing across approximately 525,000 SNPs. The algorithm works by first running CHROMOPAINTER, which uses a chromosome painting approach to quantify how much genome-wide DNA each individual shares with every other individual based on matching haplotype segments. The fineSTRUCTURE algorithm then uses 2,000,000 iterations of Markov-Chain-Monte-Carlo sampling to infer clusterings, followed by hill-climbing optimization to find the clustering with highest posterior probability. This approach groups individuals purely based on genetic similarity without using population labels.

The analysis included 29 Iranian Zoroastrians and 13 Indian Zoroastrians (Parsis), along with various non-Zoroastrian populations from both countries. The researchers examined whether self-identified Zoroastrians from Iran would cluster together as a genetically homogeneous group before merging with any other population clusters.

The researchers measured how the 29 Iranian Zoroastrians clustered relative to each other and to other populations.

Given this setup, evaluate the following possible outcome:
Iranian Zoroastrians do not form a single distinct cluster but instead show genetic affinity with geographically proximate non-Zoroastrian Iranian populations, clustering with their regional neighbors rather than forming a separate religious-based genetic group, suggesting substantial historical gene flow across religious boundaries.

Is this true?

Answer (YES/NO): NO